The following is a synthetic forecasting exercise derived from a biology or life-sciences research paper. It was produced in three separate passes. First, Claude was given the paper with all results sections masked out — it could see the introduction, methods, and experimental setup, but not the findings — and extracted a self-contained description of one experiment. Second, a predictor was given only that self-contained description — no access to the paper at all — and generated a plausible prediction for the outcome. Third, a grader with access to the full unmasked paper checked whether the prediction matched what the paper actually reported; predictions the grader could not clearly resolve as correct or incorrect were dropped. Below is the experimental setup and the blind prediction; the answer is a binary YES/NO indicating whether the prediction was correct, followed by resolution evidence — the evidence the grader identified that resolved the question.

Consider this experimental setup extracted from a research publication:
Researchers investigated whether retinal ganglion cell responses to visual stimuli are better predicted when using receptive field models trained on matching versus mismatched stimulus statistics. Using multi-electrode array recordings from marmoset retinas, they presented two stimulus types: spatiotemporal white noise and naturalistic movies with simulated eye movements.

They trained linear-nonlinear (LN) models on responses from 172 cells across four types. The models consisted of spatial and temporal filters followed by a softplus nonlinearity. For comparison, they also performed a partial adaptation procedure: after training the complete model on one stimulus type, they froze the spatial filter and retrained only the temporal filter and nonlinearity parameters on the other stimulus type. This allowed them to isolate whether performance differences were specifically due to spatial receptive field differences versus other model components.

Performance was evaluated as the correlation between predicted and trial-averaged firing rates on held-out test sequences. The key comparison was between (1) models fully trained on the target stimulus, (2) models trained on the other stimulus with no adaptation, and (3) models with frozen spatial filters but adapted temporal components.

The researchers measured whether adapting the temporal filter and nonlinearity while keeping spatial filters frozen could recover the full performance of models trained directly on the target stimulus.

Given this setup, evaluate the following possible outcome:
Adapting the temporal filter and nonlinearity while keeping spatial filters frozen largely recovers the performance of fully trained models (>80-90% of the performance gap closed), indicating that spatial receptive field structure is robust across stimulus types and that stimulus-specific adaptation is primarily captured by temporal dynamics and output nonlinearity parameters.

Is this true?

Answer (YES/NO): NO